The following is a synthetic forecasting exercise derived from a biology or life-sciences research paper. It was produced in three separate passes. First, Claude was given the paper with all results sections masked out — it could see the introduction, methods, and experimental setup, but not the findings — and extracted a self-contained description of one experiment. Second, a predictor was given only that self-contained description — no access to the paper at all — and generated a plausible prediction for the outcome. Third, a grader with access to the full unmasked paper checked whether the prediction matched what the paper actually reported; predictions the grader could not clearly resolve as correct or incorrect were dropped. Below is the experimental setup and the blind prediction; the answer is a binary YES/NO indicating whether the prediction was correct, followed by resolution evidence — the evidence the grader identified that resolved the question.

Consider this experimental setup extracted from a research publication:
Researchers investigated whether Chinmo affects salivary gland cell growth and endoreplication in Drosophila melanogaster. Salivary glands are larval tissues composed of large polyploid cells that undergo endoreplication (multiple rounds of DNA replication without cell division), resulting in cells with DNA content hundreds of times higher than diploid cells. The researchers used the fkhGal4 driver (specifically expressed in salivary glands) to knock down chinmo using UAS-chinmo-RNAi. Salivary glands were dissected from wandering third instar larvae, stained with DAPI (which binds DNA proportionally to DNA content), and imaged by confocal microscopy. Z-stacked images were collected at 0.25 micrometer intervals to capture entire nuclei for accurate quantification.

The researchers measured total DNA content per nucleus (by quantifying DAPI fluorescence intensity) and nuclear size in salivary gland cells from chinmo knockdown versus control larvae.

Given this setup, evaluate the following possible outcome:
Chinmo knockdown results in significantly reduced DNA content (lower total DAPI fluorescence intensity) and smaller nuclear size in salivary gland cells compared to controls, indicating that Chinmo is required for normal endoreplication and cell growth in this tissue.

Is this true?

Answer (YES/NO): YES